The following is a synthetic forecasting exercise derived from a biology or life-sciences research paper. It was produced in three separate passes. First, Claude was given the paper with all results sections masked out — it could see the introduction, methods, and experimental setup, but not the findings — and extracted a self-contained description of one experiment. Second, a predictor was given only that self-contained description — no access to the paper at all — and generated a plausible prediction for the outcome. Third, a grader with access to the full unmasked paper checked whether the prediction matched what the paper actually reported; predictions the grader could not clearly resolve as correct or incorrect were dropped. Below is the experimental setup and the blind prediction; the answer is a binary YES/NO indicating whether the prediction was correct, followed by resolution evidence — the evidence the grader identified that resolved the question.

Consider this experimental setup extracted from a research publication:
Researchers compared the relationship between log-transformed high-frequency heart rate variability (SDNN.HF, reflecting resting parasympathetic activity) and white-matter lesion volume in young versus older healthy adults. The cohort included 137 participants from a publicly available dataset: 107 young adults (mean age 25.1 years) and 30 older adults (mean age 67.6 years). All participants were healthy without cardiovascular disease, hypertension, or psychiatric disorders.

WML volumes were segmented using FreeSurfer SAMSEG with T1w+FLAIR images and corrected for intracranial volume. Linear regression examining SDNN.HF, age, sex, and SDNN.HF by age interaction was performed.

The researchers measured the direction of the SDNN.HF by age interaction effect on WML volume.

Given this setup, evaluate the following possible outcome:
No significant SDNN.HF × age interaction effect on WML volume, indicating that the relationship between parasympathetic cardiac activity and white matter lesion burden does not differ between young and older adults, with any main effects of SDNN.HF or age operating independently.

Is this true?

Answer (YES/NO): YES